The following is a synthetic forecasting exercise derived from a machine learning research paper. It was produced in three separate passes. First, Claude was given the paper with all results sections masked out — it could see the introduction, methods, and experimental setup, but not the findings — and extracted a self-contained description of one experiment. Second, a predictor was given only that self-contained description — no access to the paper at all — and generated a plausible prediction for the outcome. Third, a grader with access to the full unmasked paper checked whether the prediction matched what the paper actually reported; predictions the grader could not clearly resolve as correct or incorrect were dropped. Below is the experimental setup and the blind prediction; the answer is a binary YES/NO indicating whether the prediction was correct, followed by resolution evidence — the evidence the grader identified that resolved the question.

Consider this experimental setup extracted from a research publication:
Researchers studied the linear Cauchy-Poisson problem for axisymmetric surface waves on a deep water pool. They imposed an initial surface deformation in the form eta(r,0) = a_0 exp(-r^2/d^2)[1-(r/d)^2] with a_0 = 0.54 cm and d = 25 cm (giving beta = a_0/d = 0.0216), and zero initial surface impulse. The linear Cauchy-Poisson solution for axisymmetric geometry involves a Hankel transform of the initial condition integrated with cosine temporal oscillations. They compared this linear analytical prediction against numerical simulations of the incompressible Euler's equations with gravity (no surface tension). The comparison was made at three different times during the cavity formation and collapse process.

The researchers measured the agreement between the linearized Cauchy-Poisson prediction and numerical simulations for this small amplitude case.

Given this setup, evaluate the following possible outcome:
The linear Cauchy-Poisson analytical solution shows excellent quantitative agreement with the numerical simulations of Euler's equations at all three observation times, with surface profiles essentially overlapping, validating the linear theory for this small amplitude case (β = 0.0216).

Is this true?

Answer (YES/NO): YES